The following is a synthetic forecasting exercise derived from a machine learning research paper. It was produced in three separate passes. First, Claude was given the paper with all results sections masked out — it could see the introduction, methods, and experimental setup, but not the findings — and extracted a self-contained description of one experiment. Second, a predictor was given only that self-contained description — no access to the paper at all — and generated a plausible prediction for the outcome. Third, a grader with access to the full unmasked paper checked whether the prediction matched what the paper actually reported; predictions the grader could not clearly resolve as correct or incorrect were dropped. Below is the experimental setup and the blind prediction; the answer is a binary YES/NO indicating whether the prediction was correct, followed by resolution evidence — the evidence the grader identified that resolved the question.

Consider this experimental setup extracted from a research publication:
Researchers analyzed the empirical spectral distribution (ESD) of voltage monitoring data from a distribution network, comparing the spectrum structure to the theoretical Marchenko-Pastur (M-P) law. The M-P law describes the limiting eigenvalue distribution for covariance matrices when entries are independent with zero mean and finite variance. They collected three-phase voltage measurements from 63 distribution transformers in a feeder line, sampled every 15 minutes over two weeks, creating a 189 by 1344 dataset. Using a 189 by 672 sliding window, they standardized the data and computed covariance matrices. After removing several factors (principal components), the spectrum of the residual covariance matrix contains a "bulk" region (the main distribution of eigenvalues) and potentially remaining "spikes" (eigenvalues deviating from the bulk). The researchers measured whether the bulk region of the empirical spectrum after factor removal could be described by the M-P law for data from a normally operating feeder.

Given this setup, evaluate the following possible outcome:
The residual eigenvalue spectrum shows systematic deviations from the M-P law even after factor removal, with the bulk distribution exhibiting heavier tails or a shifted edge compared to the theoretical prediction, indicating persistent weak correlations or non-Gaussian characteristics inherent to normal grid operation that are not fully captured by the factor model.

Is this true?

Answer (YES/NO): YES